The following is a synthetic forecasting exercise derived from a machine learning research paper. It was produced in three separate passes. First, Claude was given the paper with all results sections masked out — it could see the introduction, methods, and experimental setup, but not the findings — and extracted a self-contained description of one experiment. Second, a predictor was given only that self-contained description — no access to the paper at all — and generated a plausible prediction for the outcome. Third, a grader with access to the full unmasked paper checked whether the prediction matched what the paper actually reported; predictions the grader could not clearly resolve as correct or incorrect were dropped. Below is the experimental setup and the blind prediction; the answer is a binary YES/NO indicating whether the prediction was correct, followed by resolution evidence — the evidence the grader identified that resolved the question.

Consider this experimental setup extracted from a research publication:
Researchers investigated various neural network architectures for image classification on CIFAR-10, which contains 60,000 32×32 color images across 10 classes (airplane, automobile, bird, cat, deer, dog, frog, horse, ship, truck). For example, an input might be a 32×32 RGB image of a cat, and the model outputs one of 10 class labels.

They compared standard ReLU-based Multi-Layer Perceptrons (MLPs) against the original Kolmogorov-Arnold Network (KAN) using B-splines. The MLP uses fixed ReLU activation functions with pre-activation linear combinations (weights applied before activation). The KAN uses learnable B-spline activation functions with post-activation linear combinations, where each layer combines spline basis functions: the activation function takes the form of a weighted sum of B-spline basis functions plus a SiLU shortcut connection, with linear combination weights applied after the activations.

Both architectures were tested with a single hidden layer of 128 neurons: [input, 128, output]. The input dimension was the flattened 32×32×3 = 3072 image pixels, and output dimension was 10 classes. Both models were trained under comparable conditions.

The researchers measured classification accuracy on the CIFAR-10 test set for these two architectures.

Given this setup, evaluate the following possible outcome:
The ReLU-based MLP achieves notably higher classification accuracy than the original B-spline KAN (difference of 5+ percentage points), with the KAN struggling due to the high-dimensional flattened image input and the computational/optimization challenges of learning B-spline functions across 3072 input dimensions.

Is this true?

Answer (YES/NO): NO